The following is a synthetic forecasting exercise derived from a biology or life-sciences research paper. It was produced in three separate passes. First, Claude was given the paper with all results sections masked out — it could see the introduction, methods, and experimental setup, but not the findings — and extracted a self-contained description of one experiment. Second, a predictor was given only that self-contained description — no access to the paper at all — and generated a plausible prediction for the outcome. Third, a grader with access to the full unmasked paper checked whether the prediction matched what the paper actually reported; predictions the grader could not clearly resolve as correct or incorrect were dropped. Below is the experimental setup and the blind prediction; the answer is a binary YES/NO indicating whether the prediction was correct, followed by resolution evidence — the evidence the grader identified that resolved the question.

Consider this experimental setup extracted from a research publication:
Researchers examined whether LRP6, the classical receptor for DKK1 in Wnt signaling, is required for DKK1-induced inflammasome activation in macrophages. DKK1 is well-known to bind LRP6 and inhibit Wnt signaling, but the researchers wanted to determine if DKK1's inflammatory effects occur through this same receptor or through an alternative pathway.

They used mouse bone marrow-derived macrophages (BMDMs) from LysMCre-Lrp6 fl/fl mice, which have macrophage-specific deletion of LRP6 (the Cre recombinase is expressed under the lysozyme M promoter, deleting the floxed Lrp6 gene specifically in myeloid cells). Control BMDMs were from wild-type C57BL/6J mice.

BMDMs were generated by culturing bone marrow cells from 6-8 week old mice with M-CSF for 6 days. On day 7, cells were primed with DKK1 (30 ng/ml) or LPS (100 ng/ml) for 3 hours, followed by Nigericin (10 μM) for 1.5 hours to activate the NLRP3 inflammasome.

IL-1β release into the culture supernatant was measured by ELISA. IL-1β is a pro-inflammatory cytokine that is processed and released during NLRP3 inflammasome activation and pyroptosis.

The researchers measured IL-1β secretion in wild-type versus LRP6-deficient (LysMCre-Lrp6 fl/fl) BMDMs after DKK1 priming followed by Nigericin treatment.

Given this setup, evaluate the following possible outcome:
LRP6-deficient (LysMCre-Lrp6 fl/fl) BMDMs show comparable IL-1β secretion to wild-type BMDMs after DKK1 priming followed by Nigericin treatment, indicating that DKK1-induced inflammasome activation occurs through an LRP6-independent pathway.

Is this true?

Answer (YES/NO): YES